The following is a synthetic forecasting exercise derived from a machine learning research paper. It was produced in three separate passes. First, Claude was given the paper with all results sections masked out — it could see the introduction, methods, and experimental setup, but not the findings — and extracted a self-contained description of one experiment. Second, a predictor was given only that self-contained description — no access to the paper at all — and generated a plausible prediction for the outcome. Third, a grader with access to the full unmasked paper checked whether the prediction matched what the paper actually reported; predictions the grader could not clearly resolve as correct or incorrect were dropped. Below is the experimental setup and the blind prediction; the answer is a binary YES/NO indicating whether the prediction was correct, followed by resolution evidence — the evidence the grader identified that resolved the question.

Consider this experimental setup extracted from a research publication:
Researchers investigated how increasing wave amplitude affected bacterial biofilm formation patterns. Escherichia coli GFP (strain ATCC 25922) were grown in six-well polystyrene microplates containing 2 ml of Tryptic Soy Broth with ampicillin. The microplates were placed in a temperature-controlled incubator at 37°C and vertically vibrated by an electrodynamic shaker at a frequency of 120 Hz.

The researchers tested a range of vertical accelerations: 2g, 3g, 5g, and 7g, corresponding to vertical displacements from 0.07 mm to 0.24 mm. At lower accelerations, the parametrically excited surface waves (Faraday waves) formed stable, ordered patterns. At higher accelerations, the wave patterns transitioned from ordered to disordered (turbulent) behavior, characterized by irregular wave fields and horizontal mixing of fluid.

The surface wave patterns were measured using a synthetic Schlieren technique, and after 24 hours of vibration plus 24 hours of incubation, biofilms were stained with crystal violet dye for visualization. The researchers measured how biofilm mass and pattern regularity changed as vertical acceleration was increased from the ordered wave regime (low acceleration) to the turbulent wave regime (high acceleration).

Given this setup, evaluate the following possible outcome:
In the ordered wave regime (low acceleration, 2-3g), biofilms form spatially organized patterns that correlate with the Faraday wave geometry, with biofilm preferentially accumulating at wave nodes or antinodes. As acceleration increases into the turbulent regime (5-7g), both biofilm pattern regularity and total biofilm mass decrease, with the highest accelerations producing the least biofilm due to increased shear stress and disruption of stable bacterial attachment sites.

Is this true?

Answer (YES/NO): YES